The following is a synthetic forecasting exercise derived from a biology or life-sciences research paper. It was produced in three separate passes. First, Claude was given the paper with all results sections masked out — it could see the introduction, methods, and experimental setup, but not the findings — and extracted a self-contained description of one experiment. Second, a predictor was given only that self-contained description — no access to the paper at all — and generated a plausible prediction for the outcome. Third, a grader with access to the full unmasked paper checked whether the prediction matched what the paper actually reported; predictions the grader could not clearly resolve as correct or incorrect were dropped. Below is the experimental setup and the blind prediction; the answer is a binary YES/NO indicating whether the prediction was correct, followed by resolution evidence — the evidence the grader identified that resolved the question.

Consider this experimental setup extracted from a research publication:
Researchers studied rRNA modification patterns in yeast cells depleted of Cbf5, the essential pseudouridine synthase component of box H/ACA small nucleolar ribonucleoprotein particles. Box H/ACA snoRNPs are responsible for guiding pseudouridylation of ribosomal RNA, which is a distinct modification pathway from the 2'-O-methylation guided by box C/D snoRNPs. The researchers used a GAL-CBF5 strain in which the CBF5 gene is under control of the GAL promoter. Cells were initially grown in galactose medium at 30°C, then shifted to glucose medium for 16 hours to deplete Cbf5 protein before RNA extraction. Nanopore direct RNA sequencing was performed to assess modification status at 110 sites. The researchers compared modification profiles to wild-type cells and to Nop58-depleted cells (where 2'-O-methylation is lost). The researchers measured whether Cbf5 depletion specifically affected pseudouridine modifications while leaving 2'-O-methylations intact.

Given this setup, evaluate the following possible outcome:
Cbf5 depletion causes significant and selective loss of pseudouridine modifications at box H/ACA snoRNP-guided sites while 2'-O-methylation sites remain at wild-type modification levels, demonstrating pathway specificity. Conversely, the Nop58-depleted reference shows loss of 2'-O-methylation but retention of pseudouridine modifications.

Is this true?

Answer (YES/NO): NO